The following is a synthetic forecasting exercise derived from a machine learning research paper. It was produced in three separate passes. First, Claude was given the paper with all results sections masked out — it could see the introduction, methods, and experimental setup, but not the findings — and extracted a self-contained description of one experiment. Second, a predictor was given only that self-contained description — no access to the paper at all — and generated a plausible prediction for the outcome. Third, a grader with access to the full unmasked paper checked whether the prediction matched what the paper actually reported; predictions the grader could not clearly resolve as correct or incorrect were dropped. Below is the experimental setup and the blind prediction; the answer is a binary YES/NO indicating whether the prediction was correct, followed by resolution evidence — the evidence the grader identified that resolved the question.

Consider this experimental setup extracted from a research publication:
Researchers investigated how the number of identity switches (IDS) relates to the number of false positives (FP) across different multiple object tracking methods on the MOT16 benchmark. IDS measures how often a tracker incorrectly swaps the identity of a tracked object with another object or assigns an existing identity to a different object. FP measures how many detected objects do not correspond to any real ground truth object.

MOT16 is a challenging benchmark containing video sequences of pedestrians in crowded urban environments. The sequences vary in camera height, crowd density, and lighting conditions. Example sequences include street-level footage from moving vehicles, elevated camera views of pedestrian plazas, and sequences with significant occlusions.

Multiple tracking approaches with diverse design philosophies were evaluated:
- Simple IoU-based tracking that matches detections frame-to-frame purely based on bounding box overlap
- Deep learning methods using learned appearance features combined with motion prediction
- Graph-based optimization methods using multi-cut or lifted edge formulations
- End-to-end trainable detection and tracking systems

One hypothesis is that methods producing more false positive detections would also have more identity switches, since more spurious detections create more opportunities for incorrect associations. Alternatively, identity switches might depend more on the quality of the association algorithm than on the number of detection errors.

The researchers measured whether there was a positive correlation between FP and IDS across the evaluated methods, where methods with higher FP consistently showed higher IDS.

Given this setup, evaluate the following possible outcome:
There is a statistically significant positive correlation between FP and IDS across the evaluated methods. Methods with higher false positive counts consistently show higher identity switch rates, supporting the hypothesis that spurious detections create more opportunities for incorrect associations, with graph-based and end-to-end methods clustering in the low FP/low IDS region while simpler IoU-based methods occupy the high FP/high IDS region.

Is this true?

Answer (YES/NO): NO